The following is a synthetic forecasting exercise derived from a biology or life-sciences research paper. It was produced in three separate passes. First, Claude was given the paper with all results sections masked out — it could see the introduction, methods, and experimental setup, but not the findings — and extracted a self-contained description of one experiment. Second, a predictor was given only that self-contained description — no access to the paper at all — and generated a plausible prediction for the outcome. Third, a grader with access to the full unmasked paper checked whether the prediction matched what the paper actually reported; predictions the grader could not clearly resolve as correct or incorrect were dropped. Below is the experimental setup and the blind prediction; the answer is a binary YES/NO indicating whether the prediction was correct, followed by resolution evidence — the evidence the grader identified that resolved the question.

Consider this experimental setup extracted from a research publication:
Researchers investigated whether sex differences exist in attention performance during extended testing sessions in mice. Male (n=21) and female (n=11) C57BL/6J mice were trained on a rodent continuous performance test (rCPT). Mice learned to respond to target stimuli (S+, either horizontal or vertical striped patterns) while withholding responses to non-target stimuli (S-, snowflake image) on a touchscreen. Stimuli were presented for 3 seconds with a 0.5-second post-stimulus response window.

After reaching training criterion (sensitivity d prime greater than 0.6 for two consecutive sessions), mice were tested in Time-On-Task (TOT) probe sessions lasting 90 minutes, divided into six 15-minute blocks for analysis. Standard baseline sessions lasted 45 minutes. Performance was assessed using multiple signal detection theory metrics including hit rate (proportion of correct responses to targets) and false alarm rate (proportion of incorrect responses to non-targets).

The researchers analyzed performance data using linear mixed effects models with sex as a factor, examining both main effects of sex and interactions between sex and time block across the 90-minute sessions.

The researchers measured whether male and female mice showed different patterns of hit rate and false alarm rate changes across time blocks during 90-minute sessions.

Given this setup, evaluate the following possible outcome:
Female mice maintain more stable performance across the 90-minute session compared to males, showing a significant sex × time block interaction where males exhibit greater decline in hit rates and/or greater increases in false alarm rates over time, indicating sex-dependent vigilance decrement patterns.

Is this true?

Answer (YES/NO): YES